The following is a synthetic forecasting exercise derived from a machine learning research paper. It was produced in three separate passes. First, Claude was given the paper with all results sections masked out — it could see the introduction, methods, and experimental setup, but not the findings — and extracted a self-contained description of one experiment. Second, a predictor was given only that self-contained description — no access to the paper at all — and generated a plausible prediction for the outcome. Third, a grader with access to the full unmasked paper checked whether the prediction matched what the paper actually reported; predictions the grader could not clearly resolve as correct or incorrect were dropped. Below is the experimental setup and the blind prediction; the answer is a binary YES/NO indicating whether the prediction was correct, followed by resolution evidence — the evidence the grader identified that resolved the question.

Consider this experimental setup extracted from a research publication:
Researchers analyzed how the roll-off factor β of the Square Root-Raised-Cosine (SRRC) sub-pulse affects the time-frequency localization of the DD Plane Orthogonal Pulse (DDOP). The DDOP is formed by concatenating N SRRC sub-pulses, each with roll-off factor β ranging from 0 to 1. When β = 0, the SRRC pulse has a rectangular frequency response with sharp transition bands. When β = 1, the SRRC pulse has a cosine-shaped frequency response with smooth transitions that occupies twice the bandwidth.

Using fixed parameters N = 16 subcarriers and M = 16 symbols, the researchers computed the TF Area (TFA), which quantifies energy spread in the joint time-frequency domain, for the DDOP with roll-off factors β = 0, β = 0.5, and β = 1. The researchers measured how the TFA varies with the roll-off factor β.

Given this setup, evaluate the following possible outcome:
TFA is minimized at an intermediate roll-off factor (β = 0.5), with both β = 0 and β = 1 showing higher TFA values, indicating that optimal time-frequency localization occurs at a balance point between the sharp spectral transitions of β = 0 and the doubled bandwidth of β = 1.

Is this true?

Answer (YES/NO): NO